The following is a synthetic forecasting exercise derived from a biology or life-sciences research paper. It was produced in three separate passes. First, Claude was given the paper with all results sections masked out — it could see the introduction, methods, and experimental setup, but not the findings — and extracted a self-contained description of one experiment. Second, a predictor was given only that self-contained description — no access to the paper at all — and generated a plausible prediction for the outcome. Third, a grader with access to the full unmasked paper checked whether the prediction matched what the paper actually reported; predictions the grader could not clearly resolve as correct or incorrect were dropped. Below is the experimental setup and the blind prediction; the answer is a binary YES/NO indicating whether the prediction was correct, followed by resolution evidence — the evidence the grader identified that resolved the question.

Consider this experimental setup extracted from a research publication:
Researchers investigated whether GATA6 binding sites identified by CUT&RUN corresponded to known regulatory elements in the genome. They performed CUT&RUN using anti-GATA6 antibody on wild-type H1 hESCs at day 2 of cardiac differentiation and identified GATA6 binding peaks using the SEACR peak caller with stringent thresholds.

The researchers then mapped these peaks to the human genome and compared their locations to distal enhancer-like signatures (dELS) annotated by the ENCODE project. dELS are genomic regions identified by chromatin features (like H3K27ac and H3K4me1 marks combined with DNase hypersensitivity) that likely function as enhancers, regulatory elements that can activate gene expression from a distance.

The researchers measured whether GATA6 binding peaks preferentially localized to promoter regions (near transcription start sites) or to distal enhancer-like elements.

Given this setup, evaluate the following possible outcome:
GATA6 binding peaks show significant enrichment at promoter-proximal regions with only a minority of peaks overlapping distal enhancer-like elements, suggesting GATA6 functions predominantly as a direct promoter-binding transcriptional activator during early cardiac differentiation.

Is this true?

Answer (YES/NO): NO